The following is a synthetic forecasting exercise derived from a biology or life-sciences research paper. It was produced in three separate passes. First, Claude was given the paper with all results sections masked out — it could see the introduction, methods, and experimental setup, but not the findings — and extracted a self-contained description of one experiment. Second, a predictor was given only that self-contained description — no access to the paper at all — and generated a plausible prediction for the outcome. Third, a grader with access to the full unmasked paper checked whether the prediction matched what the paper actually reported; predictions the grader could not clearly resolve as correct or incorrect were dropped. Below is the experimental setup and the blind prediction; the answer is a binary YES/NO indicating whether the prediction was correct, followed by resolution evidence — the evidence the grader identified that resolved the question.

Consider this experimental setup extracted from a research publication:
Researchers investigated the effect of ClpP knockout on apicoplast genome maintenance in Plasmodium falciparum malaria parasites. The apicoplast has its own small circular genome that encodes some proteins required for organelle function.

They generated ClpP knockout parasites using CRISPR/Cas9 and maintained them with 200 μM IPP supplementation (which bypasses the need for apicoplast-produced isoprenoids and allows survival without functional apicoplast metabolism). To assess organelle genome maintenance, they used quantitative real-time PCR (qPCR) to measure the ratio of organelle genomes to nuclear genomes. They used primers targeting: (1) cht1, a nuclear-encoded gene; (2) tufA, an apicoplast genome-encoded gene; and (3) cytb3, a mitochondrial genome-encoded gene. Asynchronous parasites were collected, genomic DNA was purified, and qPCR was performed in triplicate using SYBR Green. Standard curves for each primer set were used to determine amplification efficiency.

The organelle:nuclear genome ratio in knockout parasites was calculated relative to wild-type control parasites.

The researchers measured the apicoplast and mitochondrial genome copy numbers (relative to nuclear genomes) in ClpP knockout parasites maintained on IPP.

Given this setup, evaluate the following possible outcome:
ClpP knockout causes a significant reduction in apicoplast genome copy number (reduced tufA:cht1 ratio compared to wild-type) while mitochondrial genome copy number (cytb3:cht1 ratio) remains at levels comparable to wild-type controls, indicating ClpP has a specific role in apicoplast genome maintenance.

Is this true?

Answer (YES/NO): YES